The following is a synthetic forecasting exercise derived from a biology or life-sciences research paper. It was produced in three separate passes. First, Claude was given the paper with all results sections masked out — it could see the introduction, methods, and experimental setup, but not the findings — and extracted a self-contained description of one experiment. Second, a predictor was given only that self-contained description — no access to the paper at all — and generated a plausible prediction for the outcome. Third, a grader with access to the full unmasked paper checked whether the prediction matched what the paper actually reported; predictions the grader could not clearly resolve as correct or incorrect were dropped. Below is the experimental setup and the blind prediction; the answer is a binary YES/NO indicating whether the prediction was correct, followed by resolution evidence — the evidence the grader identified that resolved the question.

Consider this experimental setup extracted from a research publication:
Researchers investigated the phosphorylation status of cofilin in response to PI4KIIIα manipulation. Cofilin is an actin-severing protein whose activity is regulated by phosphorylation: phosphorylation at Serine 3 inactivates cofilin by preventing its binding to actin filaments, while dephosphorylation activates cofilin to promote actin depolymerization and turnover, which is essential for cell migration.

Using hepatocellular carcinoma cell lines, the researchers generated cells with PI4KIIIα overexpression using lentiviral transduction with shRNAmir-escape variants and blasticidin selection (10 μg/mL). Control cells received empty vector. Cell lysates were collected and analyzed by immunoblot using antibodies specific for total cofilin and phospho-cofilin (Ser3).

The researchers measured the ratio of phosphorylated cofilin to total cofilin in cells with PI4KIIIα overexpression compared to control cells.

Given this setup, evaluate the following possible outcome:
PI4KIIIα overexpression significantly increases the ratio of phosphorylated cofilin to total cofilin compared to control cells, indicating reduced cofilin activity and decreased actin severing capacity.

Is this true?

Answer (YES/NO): NO